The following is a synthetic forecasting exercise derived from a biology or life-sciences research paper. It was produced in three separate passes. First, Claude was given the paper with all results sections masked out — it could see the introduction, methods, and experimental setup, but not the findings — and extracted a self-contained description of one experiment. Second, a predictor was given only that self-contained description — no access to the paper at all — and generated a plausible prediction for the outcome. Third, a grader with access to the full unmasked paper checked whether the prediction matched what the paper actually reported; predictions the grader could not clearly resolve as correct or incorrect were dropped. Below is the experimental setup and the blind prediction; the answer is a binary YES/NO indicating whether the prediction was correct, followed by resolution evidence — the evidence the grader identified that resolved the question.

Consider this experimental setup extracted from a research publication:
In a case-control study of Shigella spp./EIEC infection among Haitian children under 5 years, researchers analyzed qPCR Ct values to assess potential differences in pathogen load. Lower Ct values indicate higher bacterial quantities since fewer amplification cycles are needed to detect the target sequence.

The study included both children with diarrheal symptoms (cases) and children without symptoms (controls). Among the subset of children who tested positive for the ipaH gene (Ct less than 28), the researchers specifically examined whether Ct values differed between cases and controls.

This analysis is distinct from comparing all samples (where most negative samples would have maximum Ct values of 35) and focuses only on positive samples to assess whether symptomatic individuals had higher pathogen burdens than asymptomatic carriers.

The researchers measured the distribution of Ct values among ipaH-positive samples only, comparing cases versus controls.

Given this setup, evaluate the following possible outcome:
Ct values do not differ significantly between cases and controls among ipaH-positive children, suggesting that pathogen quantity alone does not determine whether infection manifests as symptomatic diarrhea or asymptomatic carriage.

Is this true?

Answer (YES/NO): NO